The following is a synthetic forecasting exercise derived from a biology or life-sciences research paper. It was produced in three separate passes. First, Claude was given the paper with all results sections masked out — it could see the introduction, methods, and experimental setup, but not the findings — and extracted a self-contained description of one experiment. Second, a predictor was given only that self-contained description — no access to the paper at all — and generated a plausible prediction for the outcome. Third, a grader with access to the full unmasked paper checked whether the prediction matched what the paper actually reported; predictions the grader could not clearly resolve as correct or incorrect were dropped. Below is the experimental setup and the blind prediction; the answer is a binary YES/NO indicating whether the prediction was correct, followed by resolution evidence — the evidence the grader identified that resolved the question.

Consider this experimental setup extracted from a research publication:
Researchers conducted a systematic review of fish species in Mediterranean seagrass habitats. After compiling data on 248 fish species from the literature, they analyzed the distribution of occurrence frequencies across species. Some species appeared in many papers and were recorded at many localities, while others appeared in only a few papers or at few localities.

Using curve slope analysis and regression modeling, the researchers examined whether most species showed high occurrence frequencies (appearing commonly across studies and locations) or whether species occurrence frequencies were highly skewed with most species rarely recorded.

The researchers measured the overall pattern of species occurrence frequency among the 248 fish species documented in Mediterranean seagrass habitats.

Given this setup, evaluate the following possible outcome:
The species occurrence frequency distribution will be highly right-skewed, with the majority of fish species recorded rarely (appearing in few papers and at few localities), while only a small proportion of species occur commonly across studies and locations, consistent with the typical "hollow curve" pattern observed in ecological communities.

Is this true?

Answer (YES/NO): YES